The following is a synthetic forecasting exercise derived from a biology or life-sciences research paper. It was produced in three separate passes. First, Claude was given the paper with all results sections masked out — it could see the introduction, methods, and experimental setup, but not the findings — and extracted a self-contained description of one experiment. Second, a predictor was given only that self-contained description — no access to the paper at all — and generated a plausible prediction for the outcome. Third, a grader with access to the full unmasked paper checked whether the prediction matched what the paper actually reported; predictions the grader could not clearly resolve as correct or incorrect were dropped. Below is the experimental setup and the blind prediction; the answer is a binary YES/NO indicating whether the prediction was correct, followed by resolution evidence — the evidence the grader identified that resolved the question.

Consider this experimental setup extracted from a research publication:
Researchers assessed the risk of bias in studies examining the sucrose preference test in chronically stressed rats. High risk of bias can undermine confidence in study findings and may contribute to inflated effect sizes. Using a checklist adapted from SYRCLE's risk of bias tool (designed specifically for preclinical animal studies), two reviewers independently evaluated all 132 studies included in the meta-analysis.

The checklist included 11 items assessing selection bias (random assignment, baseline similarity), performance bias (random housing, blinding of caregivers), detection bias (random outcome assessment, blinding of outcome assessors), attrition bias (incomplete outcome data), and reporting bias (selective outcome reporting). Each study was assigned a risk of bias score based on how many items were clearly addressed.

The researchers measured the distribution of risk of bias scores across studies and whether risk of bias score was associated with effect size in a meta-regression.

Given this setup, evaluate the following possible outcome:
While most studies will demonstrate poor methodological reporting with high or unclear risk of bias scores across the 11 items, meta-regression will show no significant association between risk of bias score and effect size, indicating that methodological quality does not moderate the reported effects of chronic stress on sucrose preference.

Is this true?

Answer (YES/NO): YES